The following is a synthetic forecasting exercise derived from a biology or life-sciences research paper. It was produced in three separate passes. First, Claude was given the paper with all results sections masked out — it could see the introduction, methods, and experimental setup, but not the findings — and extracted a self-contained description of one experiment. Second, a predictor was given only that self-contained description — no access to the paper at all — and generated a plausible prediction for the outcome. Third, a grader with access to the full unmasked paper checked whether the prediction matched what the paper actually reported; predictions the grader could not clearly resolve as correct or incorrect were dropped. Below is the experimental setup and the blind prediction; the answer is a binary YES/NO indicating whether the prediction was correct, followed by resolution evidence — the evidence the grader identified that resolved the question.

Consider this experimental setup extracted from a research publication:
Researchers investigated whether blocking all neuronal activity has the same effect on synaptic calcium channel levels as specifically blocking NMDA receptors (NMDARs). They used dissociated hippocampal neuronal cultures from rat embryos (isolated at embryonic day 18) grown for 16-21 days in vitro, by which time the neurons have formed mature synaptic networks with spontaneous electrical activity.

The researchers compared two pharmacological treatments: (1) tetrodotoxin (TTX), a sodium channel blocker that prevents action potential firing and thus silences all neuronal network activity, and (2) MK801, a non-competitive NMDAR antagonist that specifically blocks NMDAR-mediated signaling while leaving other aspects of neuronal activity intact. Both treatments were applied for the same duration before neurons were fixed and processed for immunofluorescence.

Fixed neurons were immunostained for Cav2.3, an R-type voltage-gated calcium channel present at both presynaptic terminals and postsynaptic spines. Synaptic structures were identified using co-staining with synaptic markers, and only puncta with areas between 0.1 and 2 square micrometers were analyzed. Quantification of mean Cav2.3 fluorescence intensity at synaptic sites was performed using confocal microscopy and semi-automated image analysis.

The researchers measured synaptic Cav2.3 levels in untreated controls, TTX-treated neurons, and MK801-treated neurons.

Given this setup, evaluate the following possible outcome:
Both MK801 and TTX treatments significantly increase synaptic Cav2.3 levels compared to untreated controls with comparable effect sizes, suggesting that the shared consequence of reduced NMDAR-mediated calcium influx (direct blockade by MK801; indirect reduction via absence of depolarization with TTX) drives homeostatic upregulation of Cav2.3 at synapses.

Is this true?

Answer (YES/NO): YES